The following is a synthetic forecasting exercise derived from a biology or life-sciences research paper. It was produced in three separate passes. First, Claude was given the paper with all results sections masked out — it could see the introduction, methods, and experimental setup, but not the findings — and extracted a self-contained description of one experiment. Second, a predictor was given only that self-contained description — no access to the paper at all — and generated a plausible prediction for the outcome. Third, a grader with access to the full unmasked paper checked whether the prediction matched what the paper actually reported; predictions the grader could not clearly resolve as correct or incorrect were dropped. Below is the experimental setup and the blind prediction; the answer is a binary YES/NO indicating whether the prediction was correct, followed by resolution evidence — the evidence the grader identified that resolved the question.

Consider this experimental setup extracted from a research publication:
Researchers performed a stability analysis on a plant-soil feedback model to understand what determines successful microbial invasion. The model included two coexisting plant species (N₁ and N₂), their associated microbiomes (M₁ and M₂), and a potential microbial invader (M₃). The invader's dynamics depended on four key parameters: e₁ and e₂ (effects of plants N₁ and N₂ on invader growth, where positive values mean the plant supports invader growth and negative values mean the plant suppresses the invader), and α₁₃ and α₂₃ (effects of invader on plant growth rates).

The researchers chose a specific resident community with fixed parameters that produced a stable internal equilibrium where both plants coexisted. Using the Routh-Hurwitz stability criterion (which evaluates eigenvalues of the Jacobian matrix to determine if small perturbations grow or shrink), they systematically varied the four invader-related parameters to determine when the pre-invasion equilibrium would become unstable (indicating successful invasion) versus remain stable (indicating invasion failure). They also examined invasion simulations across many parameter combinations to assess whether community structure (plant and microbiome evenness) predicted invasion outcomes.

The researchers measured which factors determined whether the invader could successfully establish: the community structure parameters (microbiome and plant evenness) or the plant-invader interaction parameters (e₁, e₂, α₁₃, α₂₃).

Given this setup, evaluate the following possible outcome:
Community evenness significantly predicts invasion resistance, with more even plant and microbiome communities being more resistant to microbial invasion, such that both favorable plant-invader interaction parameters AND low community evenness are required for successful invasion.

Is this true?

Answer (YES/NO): NO